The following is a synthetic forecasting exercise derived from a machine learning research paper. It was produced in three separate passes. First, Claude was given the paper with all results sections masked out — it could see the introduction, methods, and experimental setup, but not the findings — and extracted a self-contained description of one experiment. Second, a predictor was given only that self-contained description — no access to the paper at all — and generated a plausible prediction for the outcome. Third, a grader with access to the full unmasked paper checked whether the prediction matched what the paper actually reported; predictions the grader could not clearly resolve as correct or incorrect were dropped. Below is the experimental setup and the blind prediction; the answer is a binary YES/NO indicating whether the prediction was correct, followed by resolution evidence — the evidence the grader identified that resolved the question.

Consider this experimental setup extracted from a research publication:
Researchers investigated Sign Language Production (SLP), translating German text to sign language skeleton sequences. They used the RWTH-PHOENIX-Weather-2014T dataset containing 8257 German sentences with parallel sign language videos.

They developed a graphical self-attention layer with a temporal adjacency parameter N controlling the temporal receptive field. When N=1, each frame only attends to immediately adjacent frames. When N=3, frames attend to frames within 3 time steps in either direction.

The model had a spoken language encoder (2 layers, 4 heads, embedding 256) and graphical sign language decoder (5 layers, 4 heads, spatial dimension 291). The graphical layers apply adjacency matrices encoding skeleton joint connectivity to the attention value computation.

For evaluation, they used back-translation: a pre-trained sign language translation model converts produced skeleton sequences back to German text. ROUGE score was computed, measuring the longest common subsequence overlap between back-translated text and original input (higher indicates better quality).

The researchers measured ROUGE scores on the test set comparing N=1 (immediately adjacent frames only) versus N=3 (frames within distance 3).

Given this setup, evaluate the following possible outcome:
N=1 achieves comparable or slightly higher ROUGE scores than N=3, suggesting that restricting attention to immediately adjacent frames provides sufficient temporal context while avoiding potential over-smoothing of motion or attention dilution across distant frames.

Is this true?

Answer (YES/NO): NO